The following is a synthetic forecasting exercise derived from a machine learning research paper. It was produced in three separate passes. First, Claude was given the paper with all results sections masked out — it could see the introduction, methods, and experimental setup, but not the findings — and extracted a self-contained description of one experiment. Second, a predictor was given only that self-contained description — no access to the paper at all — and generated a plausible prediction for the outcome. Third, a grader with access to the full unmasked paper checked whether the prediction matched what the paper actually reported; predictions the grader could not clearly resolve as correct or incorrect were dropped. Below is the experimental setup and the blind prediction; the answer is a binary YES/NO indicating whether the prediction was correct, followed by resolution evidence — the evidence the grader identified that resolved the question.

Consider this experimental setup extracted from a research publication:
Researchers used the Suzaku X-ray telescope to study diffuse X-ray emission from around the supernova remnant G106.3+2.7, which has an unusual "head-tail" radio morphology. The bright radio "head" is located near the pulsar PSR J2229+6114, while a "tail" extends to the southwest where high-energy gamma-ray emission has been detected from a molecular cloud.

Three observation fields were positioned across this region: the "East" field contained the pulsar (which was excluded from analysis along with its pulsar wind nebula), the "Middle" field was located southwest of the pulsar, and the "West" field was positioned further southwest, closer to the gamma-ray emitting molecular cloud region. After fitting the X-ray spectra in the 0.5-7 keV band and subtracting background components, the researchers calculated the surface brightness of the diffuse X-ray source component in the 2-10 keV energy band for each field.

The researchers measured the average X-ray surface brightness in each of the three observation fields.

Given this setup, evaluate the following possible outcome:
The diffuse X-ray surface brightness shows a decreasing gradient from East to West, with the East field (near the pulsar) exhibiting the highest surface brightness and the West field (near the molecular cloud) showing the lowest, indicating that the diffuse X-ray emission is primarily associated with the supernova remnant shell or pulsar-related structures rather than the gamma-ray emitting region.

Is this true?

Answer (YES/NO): YES